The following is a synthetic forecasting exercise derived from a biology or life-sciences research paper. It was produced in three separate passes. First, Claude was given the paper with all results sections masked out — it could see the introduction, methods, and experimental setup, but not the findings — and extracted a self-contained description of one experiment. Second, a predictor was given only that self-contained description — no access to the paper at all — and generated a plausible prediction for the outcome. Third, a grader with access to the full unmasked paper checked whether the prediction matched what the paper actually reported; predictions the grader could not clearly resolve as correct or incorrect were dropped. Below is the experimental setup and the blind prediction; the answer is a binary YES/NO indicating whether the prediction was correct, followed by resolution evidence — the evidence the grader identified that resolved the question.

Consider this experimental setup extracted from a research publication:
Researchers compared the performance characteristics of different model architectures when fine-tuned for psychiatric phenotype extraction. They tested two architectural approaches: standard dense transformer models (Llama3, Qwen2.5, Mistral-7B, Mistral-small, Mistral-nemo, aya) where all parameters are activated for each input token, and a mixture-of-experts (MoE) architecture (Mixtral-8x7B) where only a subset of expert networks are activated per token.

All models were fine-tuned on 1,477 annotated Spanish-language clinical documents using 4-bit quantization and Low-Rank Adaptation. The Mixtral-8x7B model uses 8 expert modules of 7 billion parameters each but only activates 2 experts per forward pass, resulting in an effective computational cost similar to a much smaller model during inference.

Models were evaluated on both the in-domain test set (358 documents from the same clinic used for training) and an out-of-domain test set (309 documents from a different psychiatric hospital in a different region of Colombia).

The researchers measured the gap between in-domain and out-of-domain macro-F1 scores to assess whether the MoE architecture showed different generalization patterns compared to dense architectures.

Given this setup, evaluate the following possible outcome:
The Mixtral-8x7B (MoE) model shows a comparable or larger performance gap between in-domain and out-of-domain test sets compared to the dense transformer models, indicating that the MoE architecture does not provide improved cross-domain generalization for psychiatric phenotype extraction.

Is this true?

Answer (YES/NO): NO